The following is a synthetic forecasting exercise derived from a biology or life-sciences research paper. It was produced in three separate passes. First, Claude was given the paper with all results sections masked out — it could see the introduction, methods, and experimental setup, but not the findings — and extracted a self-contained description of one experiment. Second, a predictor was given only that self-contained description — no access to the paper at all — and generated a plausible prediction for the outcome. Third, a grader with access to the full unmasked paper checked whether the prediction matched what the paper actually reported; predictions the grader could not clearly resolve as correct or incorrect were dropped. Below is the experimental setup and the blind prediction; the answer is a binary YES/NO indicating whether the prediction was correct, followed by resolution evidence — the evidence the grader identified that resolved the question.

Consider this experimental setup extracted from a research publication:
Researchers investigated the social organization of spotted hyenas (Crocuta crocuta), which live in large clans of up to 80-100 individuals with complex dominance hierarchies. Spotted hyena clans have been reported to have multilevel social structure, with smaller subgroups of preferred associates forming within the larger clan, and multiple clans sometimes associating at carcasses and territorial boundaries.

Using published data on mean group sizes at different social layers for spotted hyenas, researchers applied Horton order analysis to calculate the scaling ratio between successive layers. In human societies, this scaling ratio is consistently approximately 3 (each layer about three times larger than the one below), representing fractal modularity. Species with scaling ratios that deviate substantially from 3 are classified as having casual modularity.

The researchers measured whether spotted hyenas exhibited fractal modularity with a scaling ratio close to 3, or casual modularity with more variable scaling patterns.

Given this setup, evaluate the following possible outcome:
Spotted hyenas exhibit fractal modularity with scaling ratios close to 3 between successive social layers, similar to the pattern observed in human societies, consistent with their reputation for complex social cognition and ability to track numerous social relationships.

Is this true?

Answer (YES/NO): NO